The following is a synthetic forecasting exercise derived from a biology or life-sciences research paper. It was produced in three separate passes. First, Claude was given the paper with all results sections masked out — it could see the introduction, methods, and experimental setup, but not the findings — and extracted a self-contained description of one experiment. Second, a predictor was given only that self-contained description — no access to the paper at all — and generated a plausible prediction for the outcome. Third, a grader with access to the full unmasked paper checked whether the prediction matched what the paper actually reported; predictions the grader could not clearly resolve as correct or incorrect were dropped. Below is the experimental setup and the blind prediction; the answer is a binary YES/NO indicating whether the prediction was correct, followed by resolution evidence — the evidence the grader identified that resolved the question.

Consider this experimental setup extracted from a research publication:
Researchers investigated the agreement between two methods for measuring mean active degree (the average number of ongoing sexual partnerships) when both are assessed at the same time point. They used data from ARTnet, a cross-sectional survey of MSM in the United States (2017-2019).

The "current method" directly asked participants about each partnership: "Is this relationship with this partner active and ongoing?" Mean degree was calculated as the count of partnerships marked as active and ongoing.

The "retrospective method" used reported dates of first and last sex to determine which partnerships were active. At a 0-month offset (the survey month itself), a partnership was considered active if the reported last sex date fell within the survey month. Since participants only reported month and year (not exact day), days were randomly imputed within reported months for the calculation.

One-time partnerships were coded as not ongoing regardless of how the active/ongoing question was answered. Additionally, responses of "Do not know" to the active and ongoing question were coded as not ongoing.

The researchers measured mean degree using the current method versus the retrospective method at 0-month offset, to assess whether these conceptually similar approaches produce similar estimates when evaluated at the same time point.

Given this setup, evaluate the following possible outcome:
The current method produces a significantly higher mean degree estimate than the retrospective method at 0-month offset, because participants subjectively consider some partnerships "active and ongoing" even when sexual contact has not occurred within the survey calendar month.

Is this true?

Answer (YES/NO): NO